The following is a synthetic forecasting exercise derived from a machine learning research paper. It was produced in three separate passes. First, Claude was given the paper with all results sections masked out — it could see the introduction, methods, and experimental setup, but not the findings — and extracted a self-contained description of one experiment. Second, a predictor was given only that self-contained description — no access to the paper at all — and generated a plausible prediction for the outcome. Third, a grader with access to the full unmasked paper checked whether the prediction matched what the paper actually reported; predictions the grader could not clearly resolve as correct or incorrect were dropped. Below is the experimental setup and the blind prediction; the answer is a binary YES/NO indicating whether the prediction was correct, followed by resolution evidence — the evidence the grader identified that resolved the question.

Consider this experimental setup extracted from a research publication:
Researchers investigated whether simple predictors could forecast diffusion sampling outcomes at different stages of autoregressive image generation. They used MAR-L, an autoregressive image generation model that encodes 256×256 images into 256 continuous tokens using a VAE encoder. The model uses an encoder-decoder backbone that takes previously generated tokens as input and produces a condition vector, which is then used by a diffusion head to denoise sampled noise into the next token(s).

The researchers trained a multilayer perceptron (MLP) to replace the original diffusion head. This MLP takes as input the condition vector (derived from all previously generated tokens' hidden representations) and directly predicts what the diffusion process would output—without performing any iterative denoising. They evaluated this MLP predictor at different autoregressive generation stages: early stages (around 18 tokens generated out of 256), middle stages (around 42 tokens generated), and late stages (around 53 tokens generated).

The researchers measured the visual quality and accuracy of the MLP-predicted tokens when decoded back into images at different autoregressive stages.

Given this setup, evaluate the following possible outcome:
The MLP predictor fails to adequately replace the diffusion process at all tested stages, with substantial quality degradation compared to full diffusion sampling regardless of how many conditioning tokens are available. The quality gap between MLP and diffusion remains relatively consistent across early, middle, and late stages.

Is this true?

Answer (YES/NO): NO